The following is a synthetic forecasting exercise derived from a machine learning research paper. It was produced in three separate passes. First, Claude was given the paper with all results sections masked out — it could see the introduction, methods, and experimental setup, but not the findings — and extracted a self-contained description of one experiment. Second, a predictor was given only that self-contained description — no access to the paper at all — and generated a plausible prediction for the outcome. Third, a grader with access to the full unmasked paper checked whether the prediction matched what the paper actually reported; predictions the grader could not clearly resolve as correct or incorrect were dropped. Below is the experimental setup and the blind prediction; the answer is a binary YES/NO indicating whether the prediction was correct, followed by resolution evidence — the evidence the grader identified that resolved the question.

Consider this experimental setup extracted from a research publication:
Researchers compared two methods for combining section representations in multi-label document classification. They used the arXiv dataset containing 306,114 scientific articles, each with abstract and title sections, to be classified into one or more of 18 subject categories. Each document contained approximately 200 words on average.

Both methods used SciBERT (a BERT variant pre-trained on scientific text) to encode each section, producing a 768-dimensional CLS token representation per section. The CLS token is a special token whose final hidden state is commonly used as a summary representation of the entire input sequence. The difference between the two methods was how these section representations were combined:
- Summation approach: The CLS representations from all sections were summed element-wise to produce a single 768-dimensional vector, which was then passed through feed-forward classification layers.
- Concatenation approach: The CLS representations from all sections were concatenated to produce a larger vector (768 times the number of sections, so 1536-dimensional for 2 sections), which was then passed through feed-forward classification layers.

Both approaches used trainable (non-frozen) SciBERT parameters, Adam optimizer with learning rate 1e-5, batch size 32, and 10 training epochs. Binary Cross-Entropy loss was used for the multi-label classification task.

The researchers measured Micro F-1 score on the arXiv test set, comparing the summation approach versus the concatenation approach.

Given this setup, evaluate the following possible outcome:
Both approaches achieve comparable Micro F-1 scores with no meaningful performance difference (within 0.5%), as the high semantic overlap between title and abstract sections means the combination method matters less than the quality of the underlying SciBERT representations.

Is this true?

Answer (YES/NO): NO